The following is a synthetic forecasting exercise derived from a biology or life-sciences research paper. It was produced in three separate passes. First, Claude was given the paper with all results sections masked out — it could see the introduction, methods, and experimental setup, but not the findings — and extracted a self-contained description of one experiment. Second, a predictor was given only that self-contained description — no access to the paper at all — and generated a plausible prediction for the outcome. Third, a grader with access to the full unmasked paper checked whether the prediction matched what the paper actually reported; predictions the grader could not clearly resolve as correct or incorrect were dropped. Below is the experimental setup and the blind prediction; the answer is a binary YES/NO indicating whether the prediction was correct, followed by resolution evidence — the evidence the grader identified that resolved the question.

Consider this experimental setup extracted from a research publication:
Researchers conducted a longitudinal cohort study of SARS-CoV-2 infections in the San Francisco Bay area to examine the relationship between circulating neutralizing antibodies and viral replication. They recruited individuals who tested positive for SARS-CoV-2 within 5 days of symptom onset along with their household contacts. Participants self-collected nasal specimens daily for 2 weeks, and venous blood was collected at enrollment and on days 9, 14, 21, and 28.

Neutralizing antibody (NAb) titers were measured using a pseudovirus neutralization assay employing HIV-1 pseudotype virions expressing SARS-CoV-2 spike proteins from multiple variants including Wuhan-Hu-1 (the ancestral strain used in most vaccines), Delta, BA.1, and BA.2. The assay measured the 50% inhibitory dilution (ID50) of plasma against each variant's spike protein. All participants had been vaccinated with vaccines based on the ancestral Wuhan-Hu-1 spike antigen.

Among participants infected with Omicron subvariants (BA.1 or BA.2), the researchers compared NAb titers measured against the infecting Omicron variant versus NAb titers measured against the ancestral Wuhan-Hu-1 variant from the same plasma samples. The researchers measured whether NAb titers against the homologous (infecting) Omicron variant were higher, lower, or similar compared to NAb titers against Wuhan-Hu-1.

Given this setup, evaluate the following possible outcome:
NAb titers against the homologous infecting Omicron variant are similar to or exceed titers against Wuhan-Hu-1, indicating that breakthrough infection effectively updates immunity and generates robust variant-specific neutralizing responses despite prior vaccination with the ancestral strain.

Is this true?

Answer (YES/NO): NO